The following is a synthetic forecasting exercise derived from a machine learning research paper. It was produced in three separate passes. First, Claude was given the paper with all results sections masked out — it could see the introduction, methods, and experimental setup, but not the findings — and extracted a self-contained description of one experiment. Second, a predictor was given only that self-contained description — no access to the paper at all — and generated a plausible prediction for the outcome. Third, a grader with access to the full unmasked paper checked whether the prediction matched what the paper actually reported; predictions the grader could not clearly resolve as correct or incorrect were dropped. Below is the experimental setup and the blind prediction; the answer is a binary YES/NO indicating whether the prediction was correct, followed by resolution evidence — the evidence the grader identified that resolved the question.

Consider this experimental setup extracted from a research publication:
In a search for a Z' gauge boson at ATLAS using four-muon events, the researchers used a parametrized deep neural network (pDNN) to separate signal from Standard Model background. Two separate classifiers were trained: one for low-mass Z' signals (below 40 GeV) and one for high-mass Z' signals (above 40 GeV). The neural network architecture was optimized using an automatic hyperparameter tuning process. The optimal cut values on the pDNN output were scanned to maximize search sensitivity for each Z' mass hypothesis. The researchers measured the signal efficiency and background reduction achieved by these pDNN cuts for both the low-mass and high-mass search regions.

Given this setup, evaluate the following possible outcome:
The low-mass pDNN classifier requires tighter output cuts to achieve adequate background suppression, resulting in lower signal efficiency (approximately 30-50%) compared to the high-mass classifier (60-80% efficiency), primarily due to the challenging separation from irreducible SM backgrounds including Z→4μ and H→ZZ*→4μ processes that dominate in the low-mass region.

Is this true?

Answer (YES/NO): NO